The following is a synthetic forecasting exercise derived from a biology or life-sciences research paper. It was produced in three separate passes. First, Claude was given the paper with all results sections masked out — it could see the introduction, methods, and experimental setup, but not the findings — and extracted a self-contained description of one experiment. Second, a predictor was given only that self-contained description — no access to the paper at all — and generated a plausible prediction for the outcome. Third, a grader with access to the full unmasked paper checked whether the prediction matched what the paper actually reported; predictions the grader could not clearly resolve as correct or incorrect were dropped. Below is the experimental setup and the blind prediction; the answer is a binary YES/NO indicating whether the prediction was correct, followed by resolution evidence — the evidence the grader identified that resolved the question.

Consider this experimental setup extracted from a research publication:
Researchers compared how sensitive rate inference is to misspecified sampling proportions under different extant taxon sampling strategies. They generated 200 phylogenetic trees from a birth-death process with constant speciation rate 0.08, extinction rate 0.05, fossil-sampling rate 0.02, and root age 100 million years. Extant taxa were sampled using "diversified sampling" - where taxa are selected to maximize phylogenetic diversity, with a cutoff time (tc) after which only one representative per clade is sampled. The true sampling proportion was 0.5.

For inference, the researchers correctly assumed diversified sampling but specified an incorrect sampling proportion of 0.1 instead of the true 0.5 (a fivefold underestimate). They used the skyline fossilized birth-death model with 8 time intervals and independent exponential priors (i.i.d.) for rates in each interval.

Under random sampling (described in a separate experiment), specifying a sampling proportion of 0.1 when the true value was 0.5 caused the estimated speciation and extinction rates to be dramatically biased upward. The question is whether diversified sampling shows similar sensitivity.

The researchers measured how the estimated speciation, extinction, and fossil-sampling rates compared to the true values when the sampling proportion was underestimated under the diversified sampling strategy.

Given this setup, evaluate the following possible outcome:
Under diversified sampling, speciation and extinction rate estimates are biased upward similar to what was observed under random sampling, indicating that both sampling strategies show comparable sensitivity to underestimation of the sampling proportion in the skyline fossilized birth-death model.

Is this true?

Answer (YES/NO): YES